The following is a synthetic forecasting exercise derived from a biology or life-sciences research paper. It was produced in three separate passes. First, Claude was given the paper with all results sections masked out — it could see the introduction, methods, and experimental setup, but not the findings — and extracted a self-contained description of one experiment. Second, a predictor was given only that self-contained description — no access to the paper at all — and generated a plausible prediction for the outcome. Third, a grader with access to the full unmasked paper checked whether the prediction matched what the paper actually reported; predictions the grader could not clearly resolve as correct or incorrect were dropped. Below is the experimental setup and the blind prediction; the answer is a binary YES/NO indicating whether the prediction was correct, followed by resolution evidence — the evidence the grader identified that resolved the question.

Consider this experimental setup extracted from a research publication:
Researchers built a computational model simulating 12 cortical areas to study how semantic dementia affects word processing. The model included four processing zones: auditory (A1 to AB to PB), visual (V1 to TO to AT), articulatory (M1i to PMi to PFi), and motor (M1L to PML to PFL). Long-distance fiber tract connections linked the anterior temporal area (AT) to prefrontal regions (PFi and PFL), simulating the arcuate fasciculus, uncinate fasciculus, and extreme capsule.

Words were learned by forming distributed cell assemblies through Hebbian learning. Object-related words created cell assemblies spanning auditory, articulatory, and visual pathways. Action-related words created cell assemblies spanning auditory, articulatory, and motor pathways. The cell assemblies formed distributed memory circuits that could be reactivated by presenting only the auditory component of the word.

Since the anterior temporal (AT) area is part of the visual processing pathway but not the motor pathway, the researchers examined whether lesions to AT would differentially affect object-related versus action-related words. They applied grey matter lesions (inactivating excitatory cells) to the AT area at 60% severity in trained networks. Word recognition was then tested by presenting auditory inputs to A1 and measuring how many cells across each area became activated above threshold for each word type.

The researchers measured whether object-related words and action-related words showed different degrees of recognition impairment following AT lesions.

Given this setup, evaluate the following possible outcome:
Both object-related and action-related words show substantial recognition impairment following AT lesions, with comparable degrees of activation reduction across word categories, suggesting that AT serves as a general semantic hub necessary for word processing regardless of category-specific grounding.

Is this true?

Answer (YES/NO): NO